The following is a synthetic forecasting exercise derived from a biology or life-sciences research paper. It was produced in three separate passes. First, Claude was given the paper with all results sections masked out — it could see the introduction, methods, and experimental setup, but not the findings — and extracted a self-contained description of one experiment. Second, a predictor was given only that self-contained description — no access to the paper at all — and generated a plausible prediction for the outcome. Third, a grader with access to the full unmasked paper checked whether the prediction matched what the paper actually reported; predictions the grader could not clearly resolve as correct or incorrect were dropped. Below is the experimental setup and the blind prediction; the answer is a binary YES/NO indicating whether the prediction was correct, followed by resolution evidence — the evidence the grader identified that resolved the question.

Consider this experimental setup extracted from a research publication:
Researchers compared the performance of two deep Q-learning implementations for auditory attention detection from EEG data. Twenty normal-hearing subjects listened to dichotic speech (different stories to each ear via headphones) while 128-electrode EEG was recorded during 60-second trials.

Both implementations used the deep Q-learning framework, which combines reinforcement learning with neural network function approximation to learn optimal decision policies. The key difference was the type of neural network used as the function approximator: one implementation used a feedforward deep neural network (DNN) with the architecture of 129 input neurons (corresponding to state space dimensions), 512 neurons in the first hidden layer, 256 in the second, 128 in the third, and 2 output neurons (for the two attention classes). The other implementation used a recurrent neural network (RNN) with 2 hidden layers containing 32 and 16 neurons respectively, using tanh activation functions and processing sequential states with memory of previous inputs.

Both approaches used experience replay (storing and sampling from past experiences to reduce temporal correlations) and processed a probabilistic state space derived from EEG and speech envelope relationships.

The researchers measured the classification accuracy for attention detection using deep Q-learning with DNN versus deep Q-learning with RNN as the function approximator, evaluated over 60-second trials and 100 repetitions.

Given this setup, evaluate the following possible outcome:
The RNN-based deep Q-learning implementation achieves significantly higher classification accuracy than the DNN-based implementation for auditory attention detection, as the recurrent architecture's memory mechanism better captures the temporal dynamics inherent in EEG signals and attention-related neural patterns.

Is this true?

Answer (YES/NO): NO